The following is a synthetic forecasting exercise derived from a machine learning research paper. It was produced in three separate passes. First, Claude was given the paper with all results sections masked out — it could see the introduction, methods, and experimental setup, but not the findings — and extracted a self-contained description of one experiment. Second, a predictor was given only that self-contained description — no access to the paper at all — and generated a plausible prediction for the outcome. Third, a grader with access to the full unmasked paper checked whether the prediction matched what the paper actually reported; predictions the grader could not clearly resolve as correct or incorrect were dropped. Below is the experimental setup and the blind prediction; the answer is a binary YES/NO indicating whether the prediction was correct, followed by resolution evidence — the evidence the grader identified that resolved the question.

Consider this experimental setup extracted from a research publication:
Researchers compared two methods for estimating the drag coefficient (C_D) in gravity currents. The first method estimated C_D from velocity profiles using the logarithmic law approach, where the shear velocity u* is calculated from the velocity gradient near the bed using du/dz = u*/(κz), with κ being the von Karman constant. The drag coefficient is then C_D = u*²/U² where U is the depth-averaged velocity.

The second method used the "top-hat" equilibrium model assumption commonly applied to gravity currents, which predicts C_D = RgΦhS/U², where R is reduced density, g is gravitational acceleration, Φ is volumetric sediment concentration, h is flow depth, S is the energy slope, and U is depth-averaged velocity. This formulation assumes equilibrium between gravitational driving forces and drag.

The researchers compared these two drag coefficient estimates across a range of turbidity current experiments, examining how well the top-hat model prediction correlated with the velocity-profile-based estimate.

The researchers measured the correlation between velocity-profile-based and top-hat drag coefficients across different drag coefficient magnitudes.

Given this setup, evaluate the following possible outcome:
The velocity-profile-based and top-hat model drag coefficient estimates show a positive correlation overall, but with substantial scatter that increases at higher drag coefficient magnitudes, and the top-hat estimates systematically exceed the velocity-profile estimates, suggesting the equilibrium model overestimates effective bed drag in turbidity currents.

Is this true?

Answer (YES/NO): NO